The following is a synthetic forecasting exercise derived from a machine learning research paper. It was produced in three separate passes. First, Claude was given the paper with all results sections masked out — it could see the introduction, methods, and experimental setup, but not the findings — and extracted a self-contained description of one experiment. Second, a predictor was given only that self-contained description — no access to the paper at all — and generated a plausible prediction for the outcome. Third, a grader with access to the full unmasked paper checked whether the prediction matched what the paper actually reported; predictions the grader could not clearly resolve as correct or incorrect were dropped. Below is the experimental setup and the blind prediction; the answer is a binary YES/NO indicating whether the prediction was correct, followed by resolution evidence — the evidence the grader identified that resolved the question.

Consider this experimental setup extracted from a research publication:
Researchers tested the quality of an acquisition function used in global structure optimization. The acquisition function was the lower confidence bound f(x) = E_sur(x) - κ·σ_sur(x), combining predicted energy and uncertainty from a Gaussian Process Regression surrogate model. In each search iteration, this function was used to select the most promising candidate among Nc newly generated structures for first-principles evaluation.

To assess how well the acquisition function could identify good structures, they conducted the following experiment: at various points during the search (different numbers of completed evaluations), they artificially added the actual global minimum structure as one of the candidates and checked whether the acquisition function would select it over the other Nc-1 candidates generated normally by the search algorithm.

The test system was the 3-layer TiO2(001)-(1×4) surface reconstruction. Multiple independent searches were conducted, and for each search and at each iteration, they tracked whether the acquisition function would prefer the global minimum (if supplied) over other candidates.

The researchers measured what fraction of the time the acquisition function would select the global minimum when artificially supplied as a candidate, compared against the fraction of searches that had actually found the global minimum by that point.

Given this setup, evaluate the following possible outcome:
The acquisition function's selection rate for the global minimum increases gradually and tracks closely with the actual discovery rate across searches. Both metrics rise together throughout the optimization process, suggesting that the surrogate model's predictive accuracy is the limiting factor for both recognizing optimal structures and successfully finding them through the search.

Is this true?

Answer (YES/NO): NO